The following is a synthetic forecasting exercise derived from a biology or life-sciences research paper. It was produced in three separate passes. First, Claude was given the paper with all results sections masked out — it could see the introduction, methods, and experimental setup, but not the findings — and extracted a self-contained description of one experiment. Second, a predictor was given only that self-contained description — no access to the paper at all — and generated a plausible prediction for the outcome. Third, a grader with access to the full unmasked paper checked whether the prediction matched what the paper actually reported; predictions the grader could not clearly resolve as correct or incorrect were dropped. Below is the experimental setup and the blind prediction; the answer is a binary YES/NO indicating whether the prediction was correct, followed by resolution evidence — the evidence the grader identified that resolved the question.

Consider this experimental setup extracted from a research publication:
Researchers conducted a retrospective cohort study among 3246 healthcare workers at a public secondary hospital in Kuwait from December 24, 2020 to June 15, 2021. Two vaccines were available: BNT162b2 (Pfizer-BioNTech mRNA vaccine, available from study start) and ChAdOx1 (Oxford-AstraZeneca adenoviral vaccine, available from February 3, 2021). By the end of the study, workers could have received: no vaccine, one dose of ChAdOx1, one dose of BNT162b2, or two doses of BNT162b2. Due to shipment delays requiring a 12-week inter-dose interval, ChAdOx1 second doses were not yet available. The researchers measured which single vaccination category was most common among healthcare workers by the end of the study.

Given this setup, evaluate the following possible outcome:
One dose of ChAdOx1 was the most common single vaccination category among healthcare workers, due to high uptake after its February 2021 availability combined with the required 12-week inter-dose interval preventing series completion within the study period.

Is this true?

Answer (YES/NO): YES